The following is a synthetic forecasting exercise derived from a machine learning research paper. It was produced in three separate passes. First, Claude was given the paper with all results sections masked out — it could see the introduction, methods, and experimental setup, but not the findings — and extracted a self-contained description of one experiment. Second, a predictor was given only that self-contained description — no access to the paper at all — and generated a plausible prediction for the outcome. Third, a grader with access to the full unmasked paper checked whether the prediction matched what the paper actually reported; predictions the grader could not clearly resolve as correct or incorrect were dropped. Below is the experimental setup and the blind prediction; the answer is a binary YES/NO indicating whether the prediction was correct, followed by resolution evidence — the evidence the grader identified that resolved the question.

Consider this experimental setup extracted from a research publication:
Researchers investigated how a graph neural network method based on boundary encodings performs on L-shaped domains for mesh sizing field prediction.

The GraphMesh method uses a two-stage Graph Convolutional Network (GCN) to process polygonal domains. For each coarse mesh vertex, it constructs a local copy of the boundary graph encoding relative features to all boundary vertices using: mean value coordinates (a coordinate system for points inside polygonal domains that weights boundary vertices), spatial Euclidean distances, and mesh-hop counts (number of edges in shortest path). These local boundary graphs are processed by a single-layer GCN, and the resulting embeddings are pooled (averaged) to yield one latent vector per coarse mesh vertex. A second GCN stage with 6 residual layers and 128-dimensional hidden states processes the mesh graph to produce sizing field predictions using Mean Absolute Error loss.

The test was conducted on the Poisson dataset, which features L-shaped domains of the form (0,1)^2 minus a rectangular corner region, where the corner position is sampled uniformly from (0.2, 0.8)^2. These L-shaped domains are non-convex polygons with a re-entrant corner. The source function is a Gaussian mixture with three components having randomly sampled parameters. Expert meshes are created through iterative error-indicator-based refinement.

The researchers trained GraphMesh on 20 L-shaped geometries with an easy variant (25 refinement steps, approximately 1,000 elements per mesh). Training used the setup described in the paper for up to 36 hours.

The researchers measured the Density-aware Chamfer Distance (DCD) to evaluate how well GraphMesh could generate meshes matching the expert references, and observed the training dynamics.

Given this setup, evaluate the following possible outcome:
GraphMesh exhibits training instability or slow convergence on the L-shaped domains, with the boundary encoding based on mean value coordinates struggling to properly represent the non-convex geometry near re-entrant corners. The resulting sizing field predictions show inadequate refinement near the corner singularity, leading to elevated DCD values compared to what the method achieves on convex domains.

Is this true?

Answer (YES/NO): NO